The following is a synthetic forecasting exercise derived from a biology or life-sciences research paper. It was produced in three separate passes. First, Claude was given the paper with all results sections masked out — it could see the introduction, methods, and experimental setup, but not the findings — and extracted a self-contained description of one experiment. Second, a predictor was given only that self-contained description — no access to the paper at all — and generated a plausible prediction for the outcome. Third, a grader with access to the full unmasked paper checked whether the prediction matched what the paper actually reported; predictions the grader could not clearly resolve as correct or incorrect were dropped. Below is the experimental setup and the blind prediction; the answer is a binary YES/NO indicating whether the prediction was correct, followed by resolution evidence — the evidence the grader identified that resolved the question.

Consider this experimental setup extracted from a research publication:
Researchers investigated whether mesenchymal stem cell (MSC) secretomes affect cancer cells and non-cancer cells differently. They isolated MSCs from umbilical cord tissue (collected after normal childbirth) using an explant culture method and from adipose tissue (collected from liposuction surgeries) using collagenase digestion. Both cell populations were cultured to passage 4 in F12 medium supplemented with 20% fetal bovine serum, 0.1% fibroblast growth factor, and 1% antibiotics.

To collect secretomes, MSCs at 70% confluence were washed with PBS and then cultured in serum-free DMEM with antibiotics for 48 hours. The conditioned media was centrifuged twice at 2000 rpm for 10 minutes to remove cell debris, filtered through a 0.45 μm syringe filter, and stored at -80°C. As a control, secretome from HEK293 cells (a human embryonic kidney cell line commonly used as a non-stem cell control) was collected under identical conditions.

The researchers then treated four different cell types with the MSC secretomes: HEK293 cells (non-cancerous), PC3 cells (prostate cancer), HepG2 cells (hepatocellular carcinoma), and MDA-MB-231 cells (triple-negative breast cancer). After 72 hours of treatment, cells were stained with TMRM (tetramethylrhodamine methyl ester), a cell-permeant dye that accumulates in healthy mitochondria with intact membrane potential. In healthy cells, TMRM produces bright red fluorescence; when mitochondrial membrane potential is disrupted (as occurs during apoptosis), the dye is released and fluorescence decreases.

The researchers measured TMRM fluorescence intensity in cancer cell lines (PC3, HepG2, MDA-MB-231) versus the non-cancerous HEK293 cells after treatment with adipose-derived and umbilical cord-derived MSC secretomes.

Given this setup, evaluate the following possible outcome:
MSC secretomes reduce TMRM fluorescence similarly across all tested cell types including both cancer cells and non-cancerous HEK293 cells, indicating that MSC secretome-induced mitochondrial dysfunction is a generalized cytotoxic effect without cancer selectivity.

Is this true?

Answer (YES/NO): NO